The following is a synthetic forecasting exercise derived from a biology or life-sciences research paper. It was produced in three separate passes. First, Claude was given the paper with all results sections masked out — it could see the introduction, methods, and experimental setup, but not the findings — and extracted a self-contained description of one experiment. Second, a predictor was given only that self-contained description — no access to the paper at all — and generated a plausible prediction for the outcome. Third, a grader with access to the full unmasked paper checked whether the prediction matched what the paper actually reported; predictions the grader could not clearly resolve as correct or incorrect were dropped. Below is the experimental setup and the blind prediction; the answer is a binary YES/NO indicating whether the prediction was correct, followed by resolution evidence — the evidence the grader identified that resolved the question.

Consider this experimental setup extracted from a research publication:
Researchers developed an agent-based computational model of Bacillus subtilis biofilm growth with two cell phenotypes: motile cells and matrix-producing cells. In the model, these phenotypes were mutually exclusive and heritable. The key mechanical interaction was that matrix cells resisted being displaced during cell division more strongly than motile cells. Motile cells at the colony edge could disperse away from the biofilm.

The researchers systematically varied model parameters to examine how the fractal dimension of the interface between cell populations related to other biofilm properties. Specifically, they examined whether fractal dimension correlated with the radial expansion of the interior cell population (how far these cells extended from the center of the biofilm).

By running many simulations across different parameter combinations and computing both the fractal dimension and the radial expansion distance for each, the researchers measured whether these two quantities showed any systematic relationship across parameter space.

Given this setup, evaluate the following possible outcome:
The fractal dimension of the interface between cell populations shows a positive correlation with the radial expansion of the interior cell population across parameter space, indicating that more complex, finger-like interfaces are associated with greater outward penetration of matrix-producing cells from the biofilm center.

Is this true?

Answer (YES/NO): NO